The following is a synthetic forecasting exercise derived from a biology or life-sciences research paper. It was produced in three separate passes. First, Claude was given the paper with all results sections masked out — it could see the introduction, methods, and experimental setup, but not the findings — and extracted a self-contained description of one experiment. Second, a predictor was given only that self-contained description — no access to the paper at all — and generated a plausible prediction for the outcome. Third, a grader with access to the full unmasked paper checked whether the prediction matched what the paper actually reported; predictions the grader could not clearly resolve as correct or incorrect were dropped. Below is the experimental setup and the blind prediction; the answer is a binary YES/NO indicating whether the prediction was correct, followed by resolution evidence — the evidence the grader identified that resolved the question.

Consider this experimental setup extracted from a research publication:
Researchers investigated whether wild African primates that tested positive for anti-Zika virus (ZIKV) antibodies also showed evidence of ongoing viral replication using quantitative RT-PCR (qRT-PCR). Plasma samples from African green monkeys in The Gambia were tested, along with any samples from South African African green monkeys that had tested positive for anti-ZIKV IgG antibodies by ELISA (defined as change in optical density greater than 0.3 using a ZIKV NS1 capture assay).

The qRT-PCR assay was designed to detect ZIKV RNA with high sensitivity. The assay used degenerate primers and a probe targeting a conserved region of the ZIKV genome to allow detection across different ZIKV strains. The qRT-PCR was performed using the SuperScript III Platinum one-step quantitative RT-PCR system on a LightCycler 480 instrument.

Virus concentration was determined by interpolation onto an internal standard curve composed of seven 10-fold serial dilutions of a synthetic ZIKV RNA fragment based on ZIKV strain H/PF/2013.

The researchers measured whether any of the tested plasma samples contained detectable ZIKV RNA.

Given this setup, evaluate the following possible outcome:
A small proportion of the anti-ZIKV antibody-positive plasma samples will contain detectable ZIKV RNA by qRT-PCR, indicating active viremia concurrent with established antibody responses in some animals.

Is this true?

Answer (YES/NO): NO